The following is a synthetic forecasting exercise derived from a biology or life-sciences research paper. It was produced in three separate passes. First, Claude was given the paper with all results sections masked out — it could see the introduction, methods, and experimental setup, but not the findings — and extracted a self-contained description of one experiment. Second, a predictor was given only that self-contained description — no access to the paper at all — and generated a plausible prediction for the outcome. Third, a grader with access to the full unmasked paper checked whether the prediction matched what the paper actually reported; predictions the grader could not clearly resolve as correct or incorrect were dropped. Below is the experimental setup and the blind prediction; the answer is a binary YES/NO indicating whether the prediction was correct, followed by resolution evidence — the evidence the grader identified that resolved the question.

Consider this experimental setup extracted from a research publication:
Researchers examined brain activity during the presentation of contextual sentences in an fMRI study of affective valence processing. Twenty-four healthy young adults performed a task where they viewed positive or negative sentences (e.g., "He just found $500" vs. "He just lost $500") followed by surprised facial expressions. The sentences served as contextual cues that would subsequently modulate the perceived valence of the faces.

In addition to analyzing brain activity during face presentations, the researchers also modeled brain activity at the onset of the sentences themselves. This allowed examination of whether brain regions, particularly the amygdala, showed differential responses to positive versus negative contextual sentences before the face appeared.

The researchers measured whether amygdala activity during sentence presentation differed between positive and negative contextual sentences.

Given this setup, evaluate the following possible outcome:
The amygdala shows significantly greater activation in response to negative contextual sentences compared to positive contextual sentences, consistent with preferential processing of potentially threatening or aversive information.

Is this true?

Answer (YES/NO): NO